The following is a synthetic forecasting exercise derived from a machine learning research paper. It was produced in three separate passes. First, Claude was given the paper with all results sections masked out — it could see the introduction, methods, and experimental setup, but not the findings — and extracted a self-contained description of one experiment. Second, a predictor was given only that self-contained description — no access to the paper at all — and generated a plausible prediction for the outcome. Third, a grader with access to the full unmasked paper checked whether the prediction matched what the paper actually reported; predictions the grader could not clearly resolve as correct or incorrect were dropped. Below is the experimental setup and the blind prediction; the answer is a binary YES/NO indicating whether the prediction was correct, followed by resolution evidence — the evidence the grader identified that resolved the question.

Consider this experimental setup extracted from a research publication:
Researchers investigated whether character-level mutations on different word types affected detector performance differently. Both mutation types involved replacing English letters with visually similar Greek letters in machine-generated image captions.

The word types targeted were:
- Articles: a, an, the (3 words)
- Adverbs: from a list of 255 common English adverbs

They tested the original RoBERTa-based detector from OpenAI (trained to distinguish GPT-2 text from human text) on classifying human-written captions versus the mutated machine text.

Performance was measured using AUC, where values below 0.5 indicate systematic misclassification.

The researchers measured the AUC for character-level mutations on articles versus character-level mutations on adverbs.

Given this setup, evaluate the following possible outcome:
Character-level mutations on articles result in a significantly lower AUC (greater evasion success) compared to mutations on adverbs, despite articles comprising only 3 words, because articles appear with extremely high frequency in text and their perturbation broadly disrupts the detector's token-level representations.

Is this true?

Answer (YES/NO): NO